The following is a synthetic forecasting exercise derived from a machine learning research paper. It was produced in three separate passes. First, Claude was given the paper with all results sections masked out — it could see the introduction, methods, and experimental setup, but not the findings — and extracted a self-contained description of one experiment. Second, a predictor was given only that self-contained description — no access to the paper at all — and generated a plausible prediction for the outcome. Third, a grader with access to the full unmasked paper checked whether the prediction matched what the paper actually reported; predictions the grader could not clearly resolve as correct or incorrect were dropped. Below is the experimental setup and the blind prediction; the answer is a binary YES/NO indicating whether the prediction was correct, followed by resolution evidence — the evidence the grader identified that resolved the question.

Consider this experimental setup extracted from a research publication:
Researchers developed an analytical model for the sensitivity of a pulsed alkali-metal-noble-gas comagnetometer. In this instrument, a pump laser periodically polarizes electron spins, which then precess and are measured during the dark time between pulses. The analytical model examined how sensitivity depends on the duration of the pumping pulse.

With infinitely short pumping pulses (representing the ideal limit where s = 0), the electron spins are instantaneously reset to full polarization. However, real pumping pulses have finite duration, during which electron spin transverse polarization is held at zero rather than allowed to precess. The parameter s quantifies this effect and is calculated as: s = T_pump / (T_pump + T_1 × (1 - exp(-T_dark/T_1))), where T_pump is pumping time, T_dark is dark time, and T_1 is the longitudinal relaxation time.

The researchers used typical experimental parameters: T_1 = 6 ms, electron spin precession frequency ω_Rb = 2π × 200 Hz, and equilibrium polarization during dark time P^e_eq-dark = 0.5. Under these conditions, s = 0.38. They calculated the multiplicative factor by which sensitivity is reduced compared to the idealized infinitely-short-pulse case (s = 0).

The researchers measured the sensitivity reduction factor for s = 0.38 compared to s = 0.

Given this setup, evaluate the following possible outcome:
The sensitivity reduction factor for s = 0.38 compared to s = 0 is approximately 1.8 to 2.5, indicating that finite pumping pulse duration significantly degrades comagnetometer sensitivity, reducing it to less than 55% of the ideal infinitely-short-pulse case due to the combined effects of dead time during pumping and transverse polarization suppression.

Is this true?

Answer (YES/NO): NO